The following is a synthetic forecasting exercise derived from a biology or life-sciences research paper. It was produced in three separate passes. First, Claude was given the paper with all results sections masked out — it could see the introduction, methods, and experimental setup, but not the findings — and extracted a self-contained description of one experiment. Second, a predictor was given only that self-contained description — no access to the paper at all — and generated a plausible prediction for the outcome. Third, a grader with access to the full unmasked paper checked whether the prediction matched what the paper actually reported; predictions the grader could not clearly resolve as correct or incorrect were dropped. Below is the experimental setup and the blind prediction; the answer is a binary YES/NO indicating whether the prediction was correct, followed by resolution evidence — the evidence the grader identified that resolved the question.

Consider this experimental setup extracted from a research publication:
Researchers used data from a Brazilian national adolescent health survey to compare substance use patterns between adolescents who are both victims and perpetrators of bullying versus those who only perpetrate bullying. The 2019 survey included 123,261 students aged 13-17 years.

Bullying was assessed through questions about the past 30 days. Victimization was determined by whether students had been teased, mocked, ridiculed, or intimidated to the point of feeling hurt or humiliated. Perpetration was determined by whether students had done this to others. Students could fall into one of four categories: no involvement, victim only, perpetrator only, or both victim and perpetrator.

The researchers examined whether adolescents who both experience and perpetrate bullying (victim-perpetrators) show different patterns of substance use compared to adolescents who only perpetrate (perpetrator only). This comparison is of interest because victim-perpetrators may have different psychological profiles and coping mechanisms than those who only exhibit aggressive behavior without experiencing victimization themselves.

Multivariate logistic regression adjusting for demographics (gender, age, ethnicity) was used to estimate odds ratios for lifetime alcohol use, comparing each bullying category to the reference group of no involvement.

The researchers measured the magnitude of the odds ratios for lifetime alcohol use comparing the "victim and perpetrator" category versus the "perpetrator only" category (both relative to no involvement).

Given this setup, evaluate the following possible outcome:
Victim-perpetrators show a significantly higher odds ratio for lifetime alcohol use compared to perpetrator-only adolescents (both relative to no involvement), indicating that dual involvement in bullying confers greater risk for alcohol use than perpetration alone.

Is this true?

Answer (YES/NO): NO